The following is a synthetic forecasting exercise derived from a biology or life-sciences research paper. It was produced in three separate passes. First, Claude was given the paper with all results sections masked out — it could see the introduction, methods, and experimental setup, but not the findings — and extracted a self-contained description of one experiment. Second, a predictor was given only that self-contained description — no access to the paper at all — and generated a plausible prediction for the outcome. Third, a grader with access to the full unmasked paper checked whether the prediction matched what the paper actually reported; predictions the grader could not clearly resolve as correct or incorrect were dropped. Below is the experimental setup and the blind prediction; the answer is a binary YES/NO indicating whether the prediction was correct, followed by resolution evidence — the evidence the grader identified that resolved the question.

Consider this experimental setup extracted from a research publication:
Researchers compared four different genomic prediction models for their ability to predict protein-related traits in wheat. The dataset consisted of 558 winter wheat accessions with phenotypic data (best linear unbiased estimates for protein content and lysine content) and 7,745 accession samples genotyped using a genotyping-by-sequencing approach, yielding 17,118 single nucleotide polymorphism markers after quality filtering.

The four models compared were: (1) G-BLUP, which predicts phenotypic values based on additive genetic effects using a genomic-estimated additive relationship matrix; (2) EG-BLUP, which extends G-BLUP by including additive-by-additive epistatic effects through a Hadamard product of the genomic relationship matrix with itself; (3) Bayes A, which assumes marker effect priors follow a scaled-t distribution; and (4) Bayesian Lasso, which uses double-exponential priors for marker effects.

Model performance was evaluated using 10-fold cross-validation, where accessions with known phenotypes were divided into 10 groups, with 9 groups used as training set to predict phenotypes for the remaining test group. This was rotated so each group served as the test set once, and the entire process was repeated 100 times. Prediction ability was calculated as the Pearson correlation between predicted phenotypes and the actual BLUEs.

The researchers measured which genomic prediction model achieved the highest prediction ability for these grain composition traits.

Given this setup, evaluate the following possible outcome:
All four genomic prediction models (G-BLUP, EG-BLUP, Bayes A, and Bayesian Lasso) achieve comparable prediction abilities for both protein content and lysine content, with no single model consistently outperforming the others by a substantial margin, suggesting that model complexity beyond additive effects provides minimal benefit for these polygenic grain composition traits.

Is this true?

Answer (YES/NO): NO